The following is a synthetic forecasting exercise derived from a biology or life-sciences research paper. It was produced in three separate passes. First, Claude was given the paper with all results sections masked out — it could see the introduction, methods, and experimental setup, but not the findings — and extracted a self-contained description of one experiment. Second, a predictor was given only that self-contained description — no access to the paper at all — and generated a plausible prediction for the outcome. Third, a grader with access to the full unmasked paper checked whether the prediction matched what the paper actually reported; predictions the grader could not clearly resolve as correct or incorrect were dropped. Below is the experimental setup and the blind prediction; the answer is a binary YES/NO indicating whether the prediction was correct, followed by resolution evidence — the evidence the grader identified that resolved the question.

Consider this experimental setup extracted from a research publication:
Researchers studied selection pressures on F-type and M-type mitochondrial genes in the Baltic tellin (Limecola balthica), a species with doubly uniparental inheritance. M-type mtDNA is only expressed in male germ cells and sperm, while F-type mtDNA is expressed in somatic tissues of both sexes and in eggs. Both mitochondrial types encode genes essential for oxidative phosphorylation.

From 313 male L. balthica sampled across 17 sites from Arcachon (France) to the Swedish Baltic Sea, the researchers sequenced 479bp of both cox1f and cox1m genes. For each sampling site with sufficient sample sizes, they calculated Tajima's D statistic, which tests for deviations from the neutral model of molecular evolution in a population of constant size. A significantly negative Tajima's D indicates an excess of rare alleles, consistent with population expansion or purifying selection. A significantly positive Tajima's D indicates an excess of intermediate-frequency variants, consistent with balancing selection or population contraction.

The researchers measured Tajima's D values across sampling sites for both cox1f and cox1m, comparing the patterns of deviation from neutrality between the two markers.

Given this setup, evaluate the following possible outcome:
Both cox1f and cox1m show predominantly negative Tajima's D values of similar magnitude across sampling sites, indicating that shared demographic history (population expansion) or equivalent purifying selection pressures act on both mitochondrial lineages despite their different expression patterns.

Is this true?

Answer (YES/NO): NO